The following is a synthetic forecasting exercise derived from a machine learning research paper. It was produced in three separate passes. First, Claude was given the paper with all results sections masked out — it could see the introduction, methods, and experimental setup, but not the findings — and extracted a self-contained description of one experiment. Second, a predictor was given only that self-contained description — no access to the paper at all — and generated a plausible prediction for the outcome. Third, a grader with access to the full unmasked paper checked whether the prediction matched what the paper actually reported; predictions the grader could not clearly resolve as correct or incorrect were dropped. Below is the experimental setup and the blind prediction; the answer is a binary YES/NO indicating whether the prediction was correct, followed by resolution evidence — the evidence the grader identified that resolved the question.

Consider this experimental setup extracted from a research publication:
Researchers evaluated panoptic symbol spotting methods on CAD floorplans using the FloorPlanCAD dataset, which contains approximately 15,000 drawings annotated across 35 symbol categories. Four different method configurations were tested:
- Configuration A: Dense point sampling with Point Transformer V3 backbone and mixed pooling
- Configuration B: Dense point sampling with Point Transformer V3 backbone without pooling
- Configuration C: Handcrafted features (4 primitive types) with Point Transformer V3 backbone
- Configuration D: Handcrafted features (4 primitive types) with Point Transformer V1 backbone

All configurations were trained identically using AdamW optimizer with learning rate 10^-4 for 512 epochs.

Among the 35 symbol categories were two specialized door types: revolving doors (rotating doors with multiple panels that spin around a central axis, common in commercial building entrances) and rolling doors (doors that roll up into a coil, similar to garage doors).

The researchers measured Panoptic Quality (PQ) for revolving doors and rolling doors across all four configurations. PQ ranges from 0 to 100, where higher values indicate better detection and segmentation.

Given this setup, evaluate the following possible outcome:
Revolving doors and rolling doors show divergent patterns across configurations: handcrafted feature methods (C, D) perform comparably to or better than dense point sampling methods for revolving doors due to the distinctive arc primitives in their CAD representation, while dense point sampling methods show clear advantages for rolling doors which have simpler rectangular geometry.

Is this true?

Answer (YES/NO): NO